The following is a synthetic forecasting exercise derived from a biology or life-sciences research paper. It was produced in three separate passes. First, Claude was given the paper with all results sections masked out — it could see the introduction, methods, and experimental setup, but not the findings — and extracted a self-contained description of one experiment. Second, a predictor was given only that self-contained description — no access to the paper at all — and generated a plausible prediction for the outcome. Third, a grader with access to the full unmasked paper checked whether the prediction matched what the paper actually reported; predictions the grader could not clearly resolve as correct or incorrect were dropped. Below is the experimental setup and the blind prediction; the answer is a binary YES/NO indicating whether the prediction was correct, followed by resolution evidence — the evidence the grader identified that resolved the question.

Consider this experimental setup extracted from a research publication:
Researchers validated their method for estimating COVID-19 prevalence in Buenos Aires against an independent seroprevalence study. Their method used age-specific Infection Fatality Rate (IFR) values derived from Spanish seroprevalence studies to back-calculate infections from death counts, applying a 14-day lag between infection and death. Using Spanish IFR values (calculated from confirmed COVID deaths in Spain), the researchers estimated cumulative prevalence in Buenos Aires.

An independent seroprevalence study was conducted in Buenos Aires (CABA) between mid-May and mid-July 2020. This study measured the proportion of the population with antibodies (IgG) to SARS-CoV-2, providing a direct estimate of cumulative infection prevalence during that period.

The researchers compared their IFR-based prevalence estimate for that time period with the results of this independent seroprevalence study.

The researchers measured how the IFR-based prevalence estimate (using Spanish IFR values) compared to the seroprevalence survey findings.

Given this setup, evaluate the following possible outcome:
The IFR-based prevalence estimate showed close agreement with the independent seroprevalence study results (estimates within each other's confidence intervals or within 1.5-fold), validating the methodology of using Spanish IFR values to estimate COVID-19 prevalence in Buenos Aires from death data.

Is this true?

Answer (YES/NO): NO